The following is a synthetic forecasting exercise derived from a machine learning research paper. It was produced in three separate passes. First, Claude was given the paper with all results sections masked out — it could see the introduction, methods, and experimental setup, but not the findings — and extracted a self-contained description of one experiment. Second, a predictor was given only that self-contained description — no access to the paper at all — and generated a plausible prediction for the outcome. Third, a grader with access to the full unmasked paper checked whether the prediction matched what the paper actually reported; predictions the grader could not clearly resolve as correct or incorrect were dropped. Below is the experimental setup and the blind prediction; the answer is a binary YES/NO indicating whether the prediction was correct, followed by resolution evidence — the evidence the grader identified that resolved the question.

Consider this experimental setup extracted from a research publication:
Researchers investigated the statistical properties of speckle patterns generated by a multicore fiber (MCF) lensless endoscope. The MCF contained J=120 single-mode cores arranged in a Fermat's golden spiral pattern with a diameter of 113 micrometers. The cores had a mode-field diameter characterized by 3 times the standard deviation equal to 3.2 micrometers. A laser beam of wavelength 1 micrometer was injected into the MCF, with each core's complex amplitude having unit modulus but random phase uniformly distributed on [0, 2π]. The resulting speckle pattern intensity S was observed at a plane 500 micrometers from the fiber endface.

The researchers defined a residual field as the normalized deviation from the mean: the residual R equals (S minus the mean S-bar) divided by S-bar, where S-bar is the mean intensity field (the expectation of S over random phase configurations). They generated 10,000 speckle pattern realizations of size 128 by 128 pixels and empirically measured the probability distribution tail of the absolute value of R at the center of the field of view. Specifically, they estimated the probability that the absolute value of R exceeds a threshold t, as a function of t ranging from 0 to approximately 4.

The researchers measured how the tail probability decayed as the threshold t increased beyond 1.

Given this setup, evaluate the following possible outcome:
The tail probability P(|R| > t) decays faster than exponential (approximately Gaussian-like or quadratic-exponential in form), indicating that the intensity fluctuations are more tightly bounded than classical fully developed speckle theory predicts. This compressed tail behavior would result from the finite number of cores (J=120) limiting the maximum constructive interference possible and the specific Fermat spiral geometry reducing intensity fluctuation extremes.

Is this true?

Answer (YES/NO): NO